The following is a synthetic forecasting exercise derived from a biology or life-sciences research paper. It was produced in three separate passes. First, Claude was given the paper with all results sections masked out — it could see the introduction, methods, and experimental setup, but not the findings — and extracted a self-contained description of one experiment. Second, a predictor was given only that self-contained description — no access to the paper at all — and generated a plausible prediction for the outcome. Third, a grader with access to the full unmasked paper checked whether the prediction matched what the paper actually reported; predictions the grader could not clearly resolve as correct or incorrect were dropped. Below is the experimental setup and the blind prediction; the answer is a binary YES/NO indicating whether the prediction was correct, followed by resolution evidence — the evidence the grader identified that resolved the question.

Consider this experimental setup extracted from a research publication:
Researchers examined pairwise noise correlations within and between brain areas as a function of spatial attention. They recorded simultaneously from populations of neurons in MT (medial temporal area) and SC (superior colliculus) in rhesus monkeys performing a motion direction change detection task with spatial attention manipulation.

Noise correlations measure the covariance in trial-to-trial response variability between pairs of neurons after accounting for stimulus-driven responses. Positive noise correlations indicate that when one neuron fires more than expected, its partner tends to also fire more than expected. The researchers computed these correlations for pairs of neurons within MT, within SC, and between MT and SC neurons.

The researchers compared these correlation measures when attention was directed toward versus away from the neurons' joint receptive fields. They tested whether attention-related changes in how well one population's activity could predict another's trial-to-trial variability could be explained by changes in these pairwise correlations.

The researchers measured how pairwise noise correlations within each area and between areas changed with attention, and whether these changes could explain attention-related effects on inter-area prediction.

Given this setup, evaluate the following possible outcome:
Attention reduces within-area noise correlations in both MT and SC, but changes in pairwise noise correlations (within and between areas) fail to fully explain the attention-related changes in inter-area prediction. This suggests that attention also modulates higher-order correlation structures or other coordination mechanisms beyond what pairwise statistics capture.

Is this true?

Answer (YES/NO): YES